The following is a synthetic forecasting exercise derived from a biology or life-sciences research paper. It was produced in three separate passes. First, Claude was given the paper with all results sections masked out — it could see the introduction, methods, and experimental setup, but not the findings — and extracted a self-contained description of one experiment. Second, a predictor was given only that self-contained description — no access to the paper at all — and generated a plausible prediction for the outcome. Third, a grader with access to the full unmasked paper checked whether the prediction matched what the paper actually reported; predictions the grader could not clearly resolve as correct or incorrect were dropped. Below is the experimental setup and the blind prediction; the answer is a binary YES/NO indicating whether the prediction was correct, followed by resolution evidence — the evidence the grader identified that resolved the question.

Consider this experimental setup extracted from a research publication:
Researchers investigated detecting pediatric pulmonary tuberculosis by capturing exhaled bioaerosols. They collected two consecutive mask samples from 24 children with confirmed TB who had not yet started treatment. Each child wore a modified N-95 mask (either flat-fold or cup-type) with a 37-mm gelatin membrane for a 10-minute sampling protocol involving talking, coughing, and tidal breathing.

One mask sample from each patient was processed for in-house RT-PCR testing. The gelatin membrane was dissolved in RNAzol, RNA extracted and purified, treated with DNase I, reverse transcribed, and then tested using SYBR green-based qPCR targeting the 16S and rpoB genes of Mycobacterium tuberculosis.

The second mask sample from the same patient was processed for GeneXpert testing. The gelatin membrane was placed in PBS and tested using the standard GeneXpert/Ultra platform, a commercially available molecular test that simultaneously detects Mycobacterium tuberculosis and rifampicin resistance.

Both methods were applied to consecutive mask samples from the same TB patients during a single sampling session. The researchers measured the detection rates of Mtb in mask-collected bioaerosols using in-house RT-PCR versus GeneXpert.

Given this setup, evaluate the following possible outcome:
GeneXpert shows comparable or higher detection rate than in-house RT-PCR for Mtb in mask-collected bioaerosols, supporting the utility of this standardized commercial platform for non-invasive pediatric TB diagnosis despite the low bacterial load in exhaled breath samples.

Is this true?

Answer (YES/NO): NO